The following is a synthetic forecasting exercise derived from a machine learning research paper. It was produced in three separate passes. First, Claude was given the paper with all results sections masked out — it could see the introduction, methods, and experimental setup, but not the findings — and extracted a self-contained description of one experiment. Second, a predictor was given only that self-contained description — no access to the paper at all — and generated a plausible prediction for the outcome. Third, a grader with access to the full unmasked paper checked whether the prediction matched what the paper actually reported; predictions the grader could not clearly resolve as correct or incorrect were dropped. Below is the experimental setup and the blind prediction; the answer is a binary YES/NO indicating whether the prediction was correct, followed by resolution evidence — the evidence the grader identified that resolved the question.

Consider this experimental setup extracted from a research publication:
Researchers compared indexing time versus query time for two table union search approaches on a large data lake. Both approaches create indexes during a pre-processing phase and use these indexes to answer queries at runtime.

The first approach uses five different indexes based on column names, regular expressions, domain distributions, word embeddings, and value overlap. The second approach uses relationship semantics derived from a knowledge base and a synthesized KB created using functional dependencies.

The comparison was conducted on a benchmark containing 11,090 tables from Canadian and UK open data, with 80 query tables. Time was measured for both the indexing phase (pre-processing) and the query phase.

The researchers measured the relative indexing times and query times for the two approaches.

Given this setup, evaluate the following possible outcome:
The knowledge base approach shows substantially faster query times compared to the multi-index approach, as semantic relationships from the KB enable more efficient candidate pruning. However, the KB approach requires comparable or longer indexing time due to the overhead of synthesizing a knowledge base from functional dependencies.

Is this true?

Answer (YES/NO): YES